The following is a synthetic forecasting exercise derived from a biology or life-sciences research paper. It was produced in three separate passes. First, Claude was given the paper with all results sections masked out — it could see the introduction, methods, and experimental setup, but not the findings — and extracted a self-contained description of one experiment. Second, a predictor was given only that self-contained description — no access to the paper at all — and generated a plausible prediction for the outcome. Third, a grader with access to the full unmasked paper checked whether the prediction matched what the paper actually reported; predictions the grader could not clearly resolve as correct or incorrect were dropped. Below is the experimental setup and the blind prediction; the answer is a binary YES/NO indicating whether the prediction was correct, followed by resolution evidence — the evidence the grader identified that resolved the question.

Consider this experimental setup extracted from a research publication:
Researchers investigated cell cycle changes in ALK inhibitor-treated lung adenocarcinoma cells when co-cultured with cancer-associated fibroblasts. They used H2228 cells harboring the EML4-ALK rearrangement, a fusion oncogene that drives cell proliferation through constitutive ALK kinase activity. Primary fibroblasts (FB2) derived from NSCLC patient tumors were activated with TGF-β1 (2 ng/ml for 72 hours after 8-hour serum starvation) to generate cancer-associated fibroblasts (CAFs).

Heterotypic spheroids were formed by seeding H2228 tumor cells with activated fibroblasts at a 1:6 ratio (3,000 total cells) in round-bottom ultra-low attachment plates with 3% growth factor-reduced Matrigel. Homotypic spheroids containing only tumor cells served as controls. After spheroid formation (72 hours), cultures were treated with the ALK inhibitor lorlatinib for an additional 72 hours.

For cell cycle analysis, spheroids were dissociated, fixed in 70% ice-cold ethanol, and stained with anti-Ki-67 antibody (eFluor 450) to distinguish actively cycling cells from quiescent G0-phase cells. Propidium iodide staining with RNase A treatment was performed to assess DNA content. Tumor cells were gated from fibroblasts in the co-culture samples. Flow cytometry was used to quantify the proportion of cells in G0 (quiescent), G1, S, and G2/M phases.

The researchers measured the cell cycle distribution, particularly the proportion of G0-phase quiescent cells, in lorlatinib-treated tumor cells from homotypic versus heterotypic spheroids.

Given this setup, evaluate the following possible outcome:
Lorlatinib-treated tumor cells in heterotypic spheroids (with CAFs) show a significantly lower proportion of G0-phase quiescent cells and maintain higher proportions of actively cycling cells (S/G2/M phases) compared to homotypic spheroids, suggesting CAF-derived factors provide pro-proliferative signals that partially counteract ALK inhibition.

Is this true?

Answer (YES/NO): YES